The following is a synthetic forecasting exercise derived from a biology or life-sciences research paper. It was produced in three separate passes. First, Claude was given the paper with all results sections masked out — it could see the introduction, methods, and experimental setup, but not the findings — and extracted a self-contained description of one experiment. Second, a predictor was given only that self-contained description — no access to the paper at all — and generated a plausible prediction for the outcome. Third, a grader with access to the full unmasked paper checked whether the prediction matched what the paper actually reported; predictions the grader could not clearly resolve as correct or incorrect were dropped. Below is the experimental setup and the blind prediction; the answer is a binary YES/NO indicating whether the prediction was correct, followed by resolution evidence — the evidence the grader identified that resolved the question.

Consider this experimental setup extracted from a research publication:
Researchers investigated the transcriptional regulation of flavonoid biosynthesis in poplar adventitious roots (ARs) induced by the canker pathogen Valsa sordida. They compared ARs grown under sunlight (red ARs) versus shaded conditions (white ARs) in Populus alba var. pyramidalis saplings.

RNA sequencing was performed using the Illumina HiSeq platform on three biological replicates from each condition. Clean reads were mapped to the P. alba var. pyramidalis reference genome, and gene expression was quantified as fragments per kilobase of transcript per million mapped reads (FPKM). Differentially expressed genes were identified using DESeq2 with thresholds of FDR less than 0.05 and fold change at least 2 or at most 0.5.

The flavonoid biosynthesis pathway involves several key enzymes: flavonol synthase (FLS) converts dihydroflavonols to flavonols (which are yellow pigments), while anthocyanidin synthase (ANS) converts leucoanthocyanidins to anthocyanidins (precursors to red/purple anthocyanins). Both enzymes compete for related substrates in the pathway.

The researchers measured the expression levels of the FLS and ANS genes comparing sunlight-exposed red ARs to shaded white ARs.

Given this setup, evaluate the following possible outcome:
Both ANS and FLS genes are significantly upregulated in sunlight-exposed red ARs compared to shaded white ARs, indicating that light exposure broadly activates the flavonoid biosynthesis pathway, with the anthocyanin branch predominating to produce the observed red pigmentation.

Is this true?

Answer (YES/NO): NO